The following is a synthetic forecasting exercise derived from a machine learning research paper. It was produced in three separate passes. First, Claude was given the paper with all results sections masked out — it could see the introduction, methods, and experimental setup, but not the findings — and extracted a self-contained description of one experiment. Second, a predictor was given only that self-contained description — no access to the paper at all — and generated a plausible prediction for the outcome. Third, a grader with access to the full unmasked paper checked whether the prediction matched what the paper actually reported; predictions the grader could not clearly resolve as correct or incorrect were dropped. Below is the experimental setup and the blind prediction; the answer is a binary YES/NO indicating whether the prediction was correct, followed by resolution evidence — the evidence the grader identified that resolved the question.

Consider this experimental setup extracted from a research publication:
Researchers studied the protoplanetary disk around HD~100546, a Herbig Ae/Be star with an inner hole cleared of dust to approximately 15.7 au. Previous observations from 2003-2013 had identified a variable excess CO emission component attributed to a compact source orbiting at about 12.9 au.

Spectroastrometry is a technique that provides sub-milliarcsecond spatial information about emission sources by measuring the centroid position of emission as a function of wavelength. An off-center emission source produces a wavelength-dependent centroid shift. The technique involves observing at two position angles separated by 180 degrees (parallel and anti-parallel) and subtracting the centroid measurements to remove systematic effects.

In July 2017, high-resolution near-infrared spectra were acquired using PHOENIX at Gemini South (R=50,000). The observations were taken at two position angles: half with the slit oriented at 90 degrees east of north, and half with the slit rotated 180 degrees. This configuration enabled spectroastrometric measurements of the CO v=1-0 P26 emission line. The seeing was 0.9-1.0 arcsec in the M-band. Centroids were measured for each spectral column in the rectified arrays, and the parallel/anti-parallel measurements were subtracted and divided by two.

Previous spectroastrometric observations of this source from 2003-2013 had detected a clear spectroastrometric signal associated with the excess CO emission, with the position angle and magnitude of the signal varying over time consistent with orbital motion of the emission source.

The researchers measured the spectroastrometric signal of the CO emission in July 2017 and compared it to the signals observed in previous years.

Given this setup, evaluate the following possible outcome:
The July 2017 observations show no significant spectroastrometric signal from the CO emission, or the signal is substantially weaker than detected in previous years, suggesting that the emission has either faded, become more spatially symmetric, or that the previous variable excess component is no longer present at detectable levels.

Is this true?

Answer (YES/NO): YES